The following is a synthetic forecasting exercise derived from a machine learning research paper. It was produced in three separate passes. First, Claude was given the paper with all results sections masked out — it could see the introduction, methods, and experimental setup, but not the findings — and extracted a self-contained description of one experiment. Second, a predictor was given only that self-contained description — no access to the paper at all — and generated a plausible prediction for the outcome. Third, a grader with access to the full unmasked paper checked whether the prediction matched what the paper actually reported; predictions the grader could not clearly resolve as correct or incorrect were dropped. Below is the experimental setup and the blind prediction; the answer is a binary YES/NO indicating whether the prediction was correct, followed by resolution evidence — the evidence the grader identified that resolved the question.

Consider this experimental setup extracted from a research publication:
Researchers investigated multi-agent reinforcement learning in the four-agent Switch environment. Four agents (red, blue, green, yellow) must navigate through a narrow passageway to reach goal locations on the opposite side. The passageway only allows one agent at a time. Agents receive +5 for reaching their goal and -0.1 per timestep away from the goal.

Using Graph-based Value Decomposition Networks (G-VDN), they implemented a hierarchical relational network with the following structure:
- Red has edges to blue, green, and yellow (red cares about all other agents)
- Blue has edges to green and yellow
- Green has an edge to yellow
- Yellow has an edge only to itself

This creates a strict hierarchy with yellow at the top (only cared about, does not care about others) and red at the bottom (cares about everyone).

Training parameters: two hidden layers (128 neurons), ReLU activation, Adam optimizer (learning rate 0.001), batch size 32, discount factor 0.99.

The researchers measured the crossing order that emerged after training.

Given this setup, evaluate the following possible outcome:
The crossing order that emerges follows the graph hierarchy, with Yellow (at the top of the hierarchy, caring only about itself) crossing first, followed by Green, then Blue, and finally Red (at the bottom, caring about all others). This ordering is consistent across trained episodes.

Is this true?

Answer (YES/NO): NO